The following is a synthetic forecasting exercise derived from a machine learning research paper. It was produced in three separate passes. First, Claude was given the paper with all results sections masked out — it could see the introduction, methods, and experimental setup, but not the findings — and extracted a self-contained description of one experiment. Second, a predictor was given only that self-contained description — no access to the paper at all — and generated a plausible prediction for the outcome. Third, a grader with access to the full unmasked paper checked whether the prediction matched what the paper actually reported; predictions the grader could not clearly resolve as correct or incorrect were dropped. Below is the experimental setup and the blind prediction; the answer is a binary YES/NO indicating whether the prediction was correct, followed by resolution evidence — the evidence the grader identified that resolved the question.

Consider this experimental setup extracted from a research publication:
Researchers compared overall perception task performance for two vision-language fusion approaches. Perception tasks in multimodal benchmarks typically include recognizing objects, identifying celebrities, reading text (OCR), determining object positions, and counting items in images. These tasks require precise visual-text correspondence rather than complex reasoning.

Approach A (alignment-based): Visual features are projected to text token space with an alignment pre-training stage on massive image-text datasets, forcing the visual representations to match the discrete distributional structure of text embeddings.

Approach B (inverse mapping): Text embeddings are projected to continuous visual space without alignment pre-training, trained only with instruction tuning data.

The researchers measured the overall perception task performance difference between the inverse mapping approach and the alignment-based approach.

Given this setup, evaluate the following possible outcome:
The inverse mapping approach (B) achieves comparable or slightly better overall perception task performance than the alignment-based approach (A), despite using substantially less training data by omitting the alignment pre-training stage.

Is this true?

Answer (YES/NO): NO